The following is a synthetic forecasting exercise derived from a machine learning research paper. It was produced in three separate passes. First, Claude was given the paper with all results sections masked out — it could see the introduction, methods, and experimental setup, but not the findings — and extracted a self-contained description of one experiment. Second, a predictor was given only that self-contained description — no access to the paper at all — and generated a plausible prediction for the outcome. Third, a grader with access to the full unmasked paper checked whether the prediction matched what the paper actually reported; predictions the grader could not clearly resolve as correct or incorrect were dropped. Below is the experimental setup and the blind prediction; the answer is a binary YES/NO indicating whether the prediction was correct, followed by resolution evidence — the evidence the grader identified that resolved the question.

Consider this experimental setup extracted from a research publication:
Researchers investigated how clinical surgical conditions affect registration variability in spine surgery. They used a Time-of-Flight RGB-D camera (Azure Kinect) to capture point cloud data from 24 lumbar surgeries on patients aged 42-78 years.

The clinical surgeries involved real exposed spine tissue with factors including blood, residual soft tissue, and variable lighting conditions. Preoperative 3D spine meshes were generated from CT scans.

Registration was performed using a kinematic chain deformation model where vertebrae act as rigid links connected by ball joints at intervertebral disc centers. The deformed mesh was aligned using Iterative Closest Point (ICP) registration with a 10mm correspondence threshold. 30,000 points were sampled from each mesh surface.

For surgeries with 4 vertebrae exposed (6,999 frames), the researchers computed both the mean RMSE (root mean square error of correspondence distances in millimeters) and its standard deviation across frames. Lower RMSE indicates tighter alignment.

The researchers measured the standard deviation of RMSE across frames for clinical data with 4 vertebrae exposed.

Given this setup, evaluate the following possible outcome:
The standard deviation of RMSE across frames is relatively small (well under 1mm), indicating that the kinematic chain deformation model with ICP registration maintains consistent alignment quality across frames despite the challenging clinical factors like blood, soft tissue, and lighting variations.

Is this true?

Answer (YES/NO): YES